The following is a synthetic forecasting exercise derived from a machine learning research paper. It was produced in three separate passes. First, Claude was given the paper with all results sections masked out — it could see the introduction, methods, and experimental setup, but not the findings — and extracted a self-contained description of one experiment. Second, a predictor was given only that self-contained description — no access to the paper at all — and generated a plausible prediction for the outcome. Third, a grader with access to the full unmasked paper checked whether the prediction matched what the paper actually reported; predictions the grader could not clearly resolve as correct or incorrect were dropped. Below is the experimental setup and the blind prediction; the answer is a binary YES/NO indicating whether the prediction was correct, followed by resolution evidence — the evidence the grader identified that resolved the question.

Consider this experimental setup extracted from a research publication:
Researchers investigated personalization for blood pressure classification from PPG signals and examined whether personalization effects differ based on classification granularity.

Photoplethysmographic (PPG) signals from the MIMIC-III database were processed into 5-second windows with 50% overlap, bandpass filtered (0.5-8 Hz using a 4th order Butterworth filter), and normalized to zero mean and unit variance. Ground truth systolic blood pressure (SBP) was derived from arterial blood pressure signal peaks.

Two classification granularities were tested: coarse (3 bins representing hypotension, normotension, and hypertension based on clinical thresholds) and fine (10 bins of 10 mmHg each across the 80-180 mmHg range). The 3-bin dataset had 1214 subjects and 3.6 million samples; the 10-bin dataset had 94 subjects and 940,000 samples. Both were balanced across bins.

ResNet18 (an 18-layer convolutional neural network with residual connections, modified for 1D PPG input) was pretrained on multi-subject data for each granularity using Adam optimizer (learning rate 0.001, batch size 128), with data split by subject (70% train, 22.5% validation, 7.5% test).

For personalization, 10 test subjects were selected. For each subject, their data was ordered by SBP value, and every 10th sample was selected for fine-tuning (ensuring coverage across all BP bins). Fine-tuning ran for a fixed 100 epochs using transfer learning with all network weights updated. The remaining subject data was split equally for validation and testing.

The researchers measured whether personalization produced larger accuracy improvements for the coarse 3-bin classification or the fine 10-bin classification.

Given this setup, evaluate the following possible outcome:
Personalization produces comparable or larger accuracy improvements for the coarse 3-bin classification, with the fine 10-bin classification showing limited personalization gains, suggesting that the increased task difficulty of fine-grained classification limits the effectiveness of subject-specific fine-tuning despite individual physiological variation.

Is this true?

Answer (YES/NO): NO